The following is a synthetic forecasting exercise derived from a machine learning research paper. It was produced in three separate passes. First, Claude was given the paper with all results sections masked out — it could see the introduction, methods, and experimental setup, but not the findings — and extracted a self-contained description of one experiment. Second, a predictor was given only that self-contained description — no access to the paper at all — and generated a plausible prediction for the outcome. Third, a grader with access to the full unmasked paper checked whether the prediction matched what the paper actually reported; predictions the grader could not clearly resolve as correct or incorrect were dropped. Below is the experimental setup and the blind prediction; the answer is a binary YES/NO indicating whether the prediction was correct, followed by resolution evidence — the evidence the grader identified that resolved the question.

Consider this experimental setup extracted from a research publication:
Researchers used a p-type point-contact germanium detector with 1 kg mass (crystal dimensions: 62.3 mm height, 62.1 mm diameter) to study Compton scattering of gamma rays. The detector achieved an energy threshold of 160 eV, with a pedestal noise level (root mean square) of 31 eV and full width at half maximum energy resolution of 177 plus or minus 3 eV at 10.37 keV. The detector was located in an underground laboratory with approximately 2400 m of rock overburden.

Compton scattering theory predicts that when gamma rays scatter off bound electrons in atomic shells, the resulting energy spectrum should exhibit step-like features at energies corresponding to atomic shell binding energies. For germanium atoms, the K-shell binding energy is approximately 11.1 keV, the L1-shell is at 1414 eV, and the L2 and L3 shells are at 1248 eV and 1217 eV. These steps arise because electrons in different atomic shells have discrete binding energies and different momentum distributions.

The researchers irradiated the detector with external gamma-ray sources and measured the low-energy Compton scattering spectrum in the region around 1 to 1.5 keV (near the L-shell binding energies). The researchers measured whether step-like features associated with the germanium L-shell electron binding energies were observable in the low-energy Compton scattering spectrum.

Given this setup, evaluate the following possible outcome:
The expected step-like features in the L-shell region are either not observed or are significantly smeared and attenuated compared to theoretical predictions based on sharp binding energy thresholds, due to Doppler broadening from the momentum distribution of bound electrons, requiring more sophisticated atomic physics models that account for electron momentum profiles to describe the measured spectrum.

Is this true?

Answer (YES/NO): NO